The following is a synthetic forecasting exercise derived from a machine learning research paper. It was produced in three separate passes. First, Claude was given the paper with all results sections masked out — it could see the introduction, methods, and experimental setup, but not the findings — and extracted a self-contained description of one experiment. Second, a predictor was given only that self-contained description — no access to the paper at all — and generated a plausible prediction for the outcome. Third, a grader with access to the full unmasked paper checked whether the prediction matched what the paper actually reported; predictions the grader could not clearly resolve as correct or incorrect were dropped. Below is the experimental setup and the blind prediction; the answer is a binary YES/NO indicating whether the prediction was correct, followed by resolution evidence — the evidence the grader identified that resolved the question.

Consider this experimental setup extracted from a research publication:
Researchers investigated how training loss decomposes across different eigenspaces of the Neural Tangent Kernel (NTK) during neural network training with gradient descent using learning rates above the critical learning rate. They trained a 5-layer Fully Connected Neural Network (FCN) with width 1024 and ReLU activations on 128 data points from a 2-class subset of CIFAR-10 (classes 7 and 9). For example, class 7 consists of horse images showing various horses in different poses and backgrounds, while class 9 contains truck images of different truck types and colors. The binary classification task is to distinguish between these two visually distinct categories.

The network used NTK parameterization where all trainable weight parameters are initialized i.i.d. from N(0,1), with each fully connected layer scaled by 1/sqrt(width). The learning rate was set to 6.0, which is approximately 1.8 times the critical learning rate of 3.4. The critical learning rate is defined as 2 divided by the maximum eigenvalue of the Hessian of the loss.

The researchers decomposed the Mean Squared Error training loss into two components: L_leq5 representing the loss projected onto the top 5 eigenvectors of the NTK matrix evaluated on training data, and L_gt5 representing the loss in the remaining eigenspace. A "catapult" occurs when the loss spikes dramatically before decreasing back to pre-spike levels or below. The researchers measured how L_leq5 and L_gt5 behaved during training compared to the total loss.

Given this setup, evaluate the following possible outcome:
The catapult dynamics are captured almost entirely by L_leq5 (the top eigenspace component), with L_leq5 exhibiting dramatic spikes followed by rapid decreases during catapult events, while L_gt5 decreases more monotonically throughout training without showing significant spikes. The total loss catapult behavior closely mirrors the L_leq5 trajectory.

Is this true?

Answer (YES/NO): YES